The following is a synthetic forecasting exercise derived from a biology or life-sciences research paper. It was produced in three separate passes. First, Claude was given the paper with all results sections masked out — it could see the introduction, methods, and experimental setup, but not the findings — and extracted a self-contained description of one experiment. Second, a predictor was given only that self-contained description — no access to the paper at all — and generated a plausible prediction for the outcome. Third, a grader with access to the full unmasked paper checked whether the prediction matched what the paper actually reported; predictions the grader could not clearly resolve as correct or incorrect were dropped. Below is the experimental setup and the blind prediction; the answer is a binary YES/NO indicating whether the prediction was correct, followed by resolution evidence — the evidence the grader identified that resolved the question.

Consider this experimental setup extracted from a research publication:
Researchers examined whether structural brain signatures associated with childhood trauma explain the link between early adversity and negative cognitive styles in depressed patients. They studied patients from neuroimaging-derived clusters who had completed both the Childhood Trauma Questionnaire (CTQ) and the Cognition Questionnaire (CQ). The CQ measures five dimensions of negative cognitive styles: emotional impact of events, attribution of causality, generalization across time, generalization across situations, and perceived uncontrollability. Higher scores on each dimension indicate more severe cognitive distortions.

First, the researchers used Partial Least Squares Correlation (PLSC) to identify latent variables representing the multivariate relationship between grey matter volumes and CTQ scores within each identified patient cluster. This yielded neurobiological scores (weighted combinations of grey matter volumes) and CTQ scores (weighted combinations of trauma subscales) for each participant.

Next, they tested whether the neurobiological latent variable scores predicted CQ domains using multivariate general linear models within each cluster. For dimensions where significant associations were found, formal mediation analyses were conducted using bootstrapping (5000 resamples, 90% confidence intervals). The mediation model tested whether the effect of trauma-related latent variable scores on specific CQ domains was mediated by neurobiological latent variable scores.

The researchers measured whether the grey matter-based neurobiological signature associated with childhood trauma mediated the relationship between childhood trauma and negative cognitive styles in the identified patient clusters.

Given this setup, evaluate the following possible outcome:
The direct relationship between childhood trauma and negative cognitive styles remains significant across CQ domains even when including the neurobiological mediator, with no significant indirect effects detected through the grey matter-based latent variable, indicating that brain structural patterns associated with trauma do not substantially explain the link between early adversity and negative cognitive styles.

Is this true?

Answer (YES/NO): NO